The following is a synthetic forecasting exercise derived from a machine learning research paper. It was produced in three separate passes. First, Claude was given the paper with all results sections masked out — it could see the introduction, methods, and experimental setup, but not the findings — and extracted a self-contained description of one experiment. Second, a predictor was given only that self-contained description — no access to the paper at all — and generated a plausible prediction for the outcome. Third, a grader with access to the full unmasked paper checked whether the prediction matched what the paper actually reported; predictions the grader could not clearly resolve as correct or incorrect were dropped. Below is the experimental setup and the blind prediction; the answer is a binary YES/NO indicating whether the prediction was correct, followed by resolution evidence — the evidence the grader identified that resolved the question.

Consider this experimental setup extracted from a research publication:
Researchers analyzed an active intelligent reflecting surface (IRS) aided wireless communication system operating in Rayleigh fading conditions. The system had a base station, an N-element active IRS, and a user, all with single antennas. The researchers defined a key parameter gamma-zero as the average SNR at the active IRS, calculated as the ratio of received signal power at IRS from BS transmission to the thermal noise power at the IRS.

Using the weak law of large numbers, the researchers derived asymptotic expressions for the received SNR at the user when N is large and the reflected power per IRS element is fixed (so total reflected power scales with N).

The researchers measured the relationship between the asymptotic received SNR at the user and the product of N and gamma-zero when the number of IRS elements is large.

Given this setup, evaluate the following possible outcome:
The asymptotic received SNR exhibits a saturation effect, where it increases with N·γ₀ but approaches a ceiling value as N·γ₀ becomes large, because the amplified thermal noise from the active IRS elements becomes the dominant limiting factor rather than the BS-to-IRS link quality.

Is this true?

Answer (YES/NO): NO